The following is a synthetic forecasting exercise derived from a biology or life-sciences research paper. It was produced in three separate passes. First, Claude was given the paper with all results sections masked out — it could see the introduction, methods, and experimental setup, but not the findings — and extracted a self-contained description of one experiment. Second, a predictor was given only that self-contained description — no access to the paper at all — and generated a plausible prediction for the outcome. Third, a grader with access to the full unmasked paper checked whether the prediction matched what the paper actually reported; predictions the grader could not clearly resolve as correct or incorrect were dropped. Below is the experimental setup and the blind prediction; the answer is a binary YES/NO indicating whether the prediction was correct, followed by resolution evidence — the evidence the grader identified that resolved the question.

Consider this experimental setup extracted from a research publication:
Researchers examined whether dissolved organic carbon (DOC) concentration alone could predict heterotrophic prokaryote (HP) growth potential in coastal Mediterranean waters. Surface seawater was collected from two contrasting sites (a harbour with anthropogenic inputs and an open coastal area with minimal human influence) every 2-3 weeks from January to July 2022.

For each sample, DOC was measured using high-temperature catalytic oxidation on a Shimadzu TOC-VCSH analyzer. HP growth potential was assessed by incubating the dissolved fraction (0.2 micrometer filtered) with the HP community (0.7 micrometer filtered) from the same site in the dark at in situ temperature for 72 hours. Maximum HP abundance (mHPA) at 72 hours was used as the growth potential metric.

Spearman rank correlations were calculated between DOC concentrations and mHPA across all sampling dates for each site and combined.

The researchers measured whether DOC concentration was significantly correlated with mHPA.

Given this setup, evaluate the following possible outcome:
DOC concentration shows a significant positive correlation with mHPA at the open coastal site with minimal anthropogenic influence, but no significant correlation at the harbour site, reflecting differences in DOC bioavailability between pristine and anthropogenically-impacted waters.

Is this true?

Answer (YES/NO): NO